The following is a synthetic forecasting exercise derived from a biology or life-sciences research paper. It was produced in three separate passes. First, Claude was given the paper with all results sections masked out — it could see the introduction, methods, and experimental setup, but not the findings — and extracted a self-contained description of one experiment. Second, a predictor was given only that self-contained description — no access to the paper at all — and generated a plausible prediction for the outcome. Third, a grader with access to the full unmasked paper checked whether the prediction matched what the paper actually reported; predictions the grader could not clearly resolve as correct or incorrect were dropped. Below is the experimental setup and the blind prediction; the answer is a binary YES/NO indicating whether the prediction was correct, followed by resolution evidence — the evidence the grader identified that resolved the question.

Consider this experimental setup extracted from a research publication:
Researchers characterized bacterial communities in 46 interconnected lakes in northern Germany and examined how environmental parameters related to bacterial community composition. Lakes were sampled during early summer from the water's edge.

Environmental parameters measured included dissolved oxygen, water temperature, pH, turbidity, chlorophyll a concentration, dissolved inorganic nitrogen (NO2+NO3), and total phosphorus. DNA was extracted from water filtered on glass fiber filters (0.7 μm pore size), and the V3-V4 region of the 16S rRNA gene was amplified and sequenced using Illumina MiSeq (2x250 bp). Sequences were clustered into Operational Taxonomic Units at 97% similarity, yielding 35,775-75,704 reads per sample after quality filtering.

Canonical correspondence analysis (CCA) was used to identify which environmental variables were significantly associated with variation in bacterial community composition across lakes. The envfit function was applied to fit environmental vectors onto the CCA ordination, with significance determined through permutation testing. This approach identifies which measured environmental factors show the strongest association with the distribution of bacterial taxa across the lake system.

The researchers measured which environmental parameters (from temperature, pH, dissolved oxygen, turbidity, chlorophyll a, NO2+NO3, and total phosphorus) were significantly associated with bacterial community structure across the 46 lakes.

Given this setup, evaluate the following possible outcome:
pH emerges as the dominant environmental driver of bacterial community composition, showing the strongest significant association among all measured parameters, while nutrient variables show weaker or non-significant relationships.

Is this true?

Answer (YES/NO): NO